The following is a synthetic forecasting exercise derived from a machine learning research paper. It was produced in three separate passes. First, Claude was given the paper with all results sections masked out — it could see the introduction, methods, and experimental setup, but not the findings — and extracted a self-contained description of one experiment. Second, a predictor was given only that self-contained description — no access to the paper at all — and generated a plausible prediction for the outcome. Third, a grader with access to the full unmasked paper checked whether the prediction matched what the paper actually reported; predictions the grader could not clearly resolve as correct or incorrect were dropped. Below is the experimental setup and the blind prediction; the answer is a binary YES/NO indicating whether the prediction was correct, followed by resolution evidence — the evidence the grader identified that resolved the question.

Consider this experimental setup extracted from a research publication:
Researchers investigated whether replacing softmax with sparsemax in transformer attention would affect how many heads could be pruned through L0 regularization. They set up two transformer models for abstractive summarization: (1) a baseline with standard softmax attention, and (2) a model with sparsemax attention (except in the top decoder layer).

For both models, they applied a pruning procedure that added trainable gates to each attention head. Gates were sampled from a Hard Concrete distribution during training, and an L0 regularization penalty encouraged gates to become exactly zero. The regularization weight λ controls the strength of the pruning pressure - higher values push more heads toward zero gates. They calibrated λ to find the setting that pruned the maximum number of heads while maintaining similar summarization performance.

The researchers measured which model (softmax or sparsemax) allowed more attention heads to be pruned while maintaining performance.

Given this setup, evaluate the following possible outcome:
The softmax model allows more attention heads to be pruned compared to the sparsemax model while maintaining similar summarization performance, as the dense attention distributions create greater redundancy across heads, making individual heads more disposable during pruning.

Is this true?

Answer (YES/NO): NO